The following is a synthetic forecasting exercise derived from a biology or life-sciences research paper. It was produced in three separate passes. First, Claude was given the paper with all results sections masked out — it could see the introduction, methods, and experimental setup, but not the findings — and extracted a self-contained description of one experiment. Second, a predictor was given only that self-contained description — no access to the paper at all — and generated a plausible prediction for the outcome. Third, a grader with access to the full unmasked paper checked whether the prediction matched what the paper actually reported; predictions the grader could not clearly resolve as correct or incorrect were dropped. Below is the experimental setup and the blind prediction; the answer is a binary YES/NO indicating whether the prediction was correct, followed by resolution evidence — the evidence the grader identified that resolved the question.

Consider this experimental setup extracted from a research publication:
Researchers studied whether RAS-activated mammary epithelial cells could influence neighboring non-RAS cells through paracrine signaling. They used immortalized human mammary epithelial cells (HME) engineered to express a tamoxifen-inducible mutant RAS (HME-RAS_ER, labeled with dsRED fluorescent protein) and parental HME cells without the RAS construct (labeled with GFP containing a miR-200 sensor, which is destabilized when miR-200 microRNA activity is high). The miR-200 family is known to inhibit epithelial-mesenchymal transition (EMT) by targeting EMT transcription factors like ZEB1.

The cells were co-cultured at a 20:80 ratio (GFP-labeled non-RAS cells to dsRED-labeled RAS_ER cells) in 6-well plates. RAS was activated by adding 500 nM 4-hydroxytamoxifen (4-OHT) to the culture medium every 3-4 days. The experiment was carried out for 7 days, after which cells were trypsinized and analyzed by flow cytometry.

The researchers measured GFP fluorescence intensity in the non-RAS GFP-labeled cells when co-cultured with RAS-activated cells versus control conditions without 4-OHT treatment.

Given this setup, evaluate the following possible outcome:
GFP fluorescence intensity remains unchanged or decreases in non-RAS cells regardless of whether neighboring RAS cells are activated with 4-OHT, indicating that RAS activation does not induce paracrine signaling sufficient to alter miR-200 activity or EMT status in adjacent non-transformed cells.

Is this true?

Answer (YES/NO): NO